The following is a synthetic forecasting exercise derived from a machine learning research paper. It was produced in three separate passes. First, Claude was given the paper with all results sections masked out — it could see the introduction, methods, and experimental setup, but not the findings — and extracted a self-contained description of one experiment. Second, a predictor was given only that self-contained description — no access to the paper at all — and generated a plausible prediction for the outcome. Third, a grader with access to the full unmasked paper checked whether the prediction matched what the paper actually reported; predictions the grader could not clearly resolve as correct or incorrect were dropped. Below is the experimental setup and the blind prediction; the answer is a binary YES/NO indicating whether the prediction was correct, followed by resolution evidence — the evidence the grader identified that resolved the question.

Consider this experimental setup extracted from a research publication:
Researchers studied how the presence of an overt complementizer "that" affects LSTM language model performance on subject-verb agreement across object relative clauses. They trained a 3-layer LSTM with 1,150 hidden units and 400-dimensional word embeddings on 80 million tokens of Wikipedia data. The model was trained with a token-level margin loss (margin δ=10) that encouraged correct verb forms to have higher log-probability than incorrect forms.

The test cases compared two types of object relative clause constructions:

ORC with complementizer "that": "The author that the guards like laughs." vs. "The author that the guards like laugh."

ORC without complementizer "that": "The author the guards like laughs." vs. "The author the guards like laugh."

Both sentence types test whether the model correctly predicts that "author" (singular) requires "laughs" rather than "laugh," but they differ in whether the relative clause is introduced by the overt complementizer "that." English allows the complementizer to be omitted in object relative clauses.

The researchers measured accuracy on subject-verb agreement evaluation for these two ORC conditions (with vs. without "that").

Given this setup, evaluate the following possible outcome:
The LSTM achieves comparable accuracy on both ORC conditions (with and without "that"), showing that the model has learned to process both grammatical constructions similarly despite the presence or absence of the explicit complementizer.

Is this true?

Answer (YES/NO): NO